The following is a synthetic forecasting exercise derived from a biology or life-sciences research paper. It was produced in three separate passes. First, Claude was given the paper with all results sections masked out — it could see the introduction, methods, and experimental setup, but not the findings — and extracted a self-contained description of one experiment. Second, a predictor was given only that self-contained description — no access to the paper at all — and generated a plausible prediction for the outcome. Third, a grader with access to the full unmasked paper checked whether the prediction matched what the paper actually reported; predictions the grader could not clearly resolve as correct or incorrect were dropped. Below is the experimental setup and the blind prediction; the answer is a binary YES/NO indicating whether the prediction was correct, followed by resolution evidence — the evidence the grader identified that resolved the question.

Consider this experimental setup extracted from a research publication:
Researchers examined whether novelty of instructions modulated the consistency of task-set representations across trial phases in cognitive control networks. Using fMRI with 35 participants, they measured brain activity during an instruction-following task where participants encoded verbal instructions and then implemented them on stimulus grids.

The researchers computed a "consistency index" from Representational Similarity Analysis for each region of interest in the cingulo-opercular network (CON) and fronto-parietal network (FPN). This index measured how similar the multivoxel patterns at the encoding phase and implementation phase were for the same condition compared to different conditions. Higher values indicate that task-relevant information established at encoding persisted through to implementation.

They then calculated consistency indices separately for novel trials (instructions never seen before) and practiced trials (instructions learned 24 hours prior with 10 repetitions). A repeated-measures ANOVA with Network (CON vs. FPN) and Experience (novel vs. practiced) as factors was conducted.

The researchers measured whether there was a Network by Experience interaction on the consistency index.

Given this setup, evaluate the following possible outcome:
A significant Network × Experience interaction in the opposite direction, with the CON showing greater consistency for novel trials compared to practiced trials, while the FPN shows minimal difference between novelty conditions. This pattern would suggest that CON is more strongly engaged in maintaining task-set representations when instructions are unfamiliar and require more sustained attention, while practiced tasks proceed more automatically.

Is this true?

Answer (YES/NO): NO